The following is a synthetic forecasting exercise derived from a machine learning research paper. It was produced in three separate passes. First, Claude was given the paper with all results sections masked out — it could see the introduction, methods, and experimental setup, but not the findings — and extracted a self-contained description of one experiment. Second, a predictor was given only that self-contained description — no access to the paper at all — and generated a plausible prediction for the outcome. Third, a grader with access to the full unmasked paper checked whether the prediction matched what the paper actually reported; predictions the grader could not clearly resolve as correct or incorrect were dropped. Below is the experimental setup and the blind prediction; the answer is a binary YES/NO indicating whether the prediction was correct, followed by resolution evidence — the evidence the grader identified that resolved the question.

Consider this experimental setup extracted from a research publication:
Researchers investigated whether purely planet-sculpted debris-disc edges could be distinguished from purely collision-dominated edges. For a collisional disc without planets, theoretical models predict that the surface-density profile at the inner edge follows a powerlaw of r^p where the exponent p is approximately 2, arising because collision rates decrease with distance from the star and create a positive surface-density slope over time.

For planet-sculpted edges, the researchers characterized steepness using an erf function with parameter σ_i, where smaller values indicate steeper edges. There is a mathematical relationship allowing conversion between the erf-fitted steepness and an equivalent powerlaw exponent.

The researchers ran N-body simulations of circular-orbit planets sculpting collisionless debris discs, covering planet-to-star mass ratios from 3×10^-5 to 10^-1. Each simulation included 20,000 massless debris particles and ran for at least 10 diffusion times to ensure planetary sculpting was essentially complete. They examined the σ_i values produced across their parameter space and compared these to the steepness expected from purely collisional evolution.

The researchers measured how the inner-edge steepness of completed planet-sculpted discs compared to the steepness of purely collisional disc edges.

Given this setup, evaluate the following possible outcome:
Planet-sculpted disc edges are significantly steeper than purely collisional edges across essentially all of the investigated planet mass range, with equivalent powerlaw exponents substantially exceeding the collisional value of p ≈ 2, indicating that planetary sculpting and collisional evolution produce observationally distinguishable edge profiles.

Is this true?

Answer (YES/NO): YES